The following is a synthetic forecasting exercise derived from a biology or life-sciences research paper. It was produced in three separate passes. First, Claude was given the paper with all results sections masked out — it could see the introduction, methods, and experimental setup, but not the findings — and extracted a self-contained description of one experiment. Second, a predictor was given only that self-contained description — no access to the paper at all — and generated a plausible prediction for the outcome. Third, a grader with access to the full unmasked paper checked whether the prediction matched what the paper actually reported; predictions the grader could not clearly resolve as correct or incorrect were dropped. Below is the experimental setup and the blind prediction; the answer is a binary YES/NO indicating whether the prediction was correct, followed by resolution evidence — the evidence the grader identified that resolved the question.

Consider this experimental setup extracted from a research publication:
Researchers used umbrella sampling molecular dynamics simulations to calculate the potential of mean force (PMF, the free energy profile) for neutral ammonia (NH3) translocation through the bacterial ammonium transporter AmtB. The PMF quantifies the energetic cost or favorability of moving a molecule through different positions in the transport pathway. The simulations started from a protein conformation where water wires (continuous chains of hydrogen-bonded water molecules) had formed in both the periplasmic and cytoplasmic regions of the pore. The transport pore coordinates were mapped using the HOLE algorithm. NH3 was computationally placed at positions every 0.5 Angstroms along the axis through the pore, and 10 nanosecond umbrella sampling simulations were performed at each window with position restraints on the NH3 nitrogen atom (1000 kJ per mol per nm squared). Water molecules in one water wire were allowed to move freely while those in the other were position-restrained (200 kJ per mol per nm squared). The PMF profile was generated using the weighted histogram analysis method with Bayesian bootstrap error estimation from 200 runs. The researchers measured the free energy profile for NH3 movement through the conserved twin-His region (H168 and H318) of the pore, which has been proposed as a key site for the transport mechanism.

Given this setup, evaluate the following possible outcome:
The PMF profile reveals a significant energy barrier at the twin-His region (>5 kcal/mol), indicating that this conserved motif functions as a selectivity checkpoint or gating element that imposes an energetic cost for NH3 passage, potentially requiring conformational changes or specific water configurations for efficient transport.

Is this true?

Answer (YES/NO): NO